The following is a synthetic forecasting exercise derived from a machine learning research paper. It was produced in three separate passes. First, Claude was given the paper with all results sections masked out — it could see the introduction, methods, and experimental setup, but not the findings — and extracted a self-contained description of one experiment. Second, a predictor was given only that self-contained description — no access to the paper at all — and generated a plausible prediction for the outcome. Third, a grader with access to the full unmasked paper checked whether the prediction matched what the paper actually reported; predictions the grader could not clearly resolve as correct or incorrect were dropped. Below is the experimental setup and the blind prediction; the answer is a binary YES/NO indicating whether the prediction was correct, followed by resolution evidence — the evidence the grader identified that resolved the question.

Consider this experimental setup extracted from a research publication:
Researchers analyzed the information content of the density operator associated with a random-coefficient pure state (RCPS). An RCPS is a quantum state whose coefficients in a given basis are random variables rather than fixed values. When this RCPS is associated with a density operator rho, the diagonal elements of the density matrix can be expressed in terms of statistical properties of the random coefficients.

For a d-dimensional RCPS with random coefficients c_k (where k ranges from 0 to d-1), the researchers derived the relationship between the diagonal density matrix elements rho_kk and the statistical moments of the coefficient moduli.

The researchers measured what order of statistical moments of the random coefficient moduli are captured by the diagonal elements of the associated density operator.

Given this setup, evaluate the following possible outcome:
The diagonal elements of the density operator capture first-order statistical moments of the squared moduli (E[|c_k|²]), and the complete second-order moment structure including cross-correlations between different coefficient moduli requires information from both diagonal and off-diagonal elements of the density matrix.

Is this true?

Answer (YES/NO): YES